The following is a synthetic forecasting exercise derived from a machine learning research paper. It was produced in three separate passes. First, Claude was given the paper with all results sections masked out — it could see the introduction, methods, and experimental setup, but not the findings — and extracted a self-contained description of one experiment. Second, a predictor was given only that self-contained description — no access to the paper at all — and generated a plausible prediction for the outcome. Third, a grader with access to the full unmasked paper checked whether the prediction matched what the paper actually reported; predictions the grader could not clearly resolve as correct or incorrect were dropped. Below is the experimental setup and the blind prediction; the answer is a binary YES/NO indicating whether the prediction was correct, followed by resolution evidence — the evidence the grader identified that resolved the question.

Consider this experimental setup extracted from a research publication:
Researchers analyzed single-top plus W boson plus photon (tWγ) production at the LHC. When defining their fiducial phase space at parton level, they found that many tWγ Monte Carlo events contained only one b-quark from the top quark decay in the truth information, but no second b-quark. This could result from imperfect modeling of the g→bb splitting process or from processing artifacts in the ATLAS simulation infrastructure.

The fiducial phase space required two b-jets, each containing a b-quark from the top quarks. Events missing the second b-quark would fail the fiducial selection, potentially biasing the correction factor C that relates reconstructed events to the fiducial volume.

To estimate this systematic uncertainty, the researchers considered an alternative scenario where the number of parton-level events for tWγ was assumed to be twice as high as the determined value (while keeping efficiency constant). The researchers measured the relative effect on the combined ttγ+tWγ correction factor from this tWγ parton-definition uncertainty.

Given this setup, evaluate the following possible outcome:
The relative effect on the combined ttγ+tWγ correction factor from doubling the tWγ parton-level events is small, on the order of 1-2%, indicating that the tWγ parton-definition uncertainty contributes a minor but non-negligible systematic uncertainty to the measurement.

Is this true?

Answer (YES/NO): NO